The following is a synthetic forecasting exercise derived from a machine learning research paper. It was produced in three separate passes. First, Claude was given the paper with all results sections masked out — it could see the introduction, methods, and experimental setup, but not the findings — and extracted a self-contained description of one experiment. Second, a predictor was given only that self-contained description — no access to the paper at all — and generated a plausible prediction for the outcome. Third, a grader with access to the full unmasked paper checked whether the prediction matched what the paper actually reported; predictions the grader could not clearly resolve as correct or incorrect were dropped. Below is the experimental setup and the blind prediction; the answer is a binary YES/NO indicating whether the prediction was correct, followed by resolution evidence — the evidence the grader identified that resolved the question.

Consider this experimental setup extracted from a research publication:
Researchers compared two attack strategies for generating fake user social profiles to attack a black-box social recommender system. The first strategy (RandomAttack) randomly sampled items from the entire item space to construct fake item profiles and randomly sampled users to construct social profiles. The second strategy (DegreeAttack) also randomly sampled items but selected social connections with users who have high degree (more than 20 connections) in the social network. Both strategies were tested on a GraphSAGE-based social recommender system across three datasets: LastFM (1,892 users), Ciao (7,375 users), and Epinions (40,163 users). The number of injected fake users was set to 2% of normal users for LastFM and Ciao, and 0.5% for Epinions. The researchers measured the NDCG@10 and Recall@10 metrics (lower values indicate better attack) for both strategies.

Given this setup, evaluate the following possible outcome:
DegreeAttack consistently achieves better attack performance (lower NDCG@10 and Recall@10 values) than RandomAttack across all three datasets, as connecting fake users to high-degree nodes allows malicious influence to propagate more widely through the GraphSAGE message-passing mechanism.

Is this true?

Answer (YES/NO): NO